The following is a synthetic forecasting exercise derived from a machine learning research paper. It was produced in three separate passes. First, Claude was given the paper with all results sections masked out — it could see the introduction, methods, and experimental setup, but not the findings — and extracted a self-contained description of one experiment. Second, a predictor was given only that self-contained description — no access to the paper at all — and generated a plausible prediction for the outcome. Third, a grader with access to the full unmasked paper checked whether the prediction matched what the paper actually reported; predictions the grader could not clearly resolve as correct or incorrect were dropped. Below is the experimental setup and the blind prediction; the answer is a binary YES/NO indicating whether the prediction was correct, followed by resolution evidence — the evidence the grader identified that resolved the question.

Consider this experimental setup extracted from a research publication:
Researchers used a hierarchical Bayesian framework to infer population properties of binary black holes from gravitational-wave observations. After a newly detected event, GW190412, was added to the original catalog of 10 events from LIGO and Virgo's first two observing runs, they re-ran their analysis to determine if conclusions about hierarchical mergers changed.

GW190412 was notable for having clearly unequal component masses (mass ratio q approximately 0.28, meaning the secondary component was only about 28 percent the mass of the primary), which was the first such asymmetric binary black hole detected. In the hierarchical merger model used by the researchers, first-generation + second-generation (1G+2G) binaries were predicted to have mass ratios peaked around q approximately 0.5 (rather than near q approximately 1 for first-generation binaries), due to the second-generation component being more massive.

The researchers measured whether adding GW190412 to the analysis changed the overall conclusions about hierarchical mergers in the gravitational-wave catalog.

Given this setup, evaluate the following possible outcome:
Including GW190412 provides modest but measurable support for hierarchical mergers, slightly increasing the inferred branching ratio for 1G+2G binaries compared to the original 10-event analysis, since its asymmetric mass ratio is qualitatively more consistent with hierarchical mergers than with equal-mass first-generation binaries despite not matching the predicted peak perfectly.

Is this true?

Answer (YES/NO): NO